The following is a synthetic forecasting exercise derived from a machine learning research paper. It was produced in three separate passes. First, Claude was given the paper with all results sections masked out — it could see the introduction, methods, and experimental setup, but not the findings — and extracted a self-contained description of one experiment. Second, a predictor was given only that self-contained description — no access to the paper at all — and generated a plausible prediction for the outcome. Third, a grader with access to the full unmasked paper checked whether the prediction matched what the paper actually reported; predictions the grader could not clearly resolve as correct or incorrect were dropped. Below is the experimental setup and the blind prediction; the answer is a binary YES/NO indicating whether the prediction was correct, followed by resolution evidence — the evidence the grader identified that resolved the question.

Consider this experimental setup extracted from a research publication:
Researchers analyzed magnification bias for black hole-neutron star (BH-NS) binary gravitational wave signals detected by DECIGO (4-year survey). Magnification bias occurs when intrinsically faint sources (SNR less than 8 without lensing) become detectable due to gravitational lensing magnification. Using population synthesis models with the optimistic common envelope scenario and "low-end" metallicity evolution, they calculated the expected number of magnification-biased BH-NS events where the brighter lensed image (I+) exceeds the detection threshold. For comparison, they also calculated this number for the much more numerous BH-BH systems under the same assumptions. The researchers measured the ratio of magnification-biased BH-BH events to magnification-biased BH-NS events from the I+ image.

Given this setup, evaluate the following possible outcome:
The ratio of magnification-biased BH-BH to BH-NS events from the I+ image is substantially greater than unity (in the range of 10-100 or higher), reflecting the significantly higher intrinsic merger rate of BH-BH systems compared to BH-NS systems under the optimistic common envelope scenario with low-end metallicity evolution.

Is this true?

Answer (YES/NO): YES